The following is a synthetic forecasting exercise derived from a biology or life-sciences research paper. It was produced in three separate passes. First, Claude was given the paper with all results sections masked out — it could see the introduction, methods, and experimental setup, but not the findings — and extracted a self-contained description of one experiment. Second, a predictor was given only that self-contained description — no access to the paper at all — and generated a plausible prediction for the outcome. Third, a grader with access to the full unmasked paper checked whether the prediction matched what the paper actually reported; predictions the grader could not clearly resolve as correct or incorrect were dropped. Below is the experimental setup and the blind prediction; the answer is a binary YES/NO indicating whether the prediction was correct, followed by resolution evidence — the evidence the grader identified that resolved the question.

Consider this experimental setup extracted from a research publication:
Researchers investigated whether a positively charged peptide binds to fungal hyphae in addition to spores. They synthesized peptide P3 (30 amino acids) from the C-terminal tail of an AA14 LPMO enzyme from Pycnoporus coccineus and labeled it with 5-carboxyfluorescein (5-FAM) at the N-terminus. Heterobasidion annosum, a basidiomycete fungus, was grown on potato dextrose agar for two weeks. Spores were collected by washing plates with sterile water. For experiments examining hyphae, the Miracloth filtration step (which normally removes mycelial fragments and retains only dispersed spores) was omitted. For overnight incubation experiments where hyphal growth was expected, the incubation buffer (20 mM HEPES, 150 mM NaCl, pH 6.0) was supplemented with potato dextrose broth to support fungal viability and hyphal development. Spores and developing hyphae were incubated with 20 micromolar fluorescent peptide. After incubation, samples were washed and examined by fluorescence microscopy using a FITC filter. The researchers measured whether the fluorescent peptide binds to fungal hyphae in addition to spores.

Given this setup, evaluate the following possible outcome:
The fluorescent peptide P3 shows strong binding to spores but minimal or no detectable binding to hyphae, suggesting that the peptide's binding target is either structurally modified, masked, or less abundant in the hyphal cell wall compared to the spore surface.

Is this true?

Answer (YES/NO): NO